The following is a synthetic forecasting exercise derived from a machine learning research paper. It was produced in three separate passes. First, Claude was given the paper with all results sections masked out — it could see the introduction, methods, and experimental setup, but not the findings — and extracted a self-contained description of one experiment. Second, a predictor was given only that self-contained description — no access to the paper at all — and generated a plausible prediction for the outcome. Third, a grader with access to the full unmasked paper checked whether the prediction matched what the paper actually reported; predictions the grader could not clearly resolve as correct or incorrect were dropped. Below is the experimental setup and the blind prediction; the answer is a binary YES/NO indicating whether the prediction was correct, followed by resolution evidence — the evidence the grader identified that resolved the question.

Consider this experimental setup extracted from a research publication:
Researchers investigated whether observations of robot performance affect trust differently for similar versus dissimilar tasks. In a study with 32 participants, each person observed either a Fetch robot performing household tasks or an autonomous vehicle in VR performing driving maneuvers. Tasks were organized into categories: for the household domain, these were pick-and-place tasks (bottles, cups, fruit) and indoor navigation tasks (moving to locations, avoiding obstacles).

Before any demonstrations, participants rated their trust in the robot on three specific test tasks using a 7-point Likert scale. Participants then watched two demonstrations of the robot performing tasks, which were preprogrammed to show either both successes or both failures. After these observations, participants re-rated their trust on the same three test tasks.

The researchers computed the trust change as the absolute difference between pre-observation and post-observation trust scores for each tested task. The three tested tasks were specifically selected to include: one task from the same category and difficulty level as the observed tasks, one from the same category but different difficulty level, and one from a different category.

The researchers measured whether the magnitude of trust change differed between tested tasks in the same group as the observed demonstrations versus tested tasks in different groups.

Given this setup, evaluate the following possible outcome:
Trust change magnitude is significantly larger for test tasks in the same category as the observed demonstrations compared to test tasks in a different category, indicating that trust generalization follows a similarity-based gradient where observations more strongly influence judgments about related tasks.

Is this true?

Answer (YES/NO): YES